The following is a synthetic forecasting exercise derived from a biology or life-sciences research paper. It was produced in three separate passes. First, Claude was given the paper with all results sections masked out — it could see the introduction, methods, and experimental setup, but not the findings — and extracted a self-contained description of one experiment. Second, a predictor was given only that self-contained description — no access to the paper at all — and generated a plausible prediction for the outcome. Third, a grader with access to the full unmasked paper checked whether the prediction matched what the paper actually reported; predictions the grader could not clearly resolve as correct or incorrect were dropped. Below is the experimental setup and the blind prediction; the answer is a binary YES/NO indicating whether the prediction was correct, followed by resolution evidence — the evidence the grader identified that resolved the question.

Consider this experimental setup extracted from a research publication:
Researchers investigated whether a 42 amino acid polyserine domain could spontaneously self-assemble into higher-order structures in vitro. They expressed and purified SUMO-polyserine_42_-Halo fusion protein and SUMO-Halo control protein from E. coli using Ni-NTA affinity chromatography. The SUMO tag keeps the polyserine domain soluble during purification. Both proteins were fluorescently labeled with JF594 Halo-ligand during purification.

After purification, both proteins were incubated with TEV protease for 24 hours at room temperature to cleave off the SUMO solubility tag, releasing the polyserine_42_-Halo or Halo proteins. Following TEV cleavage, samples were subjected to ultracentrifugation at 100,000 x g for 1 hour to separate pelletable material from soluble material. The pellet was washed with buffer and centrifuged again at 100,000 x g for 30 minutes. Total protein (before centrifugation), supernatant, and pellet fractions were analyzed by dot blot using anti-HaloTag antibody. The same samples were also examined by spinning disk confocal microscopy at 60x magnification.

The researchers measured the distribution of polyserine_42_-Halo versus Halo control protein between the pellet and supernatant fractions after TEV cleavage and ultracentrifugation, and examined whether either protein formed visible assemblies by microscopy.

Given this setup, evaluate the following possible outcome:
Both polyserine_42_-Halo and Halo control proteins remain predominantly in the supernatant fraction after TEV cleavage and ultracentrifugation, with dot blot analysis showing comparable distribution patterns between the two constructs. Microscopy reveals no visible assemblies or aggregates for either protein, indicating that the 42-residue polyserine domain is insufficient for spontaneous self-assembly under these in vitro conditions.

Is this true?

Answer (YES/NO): NO